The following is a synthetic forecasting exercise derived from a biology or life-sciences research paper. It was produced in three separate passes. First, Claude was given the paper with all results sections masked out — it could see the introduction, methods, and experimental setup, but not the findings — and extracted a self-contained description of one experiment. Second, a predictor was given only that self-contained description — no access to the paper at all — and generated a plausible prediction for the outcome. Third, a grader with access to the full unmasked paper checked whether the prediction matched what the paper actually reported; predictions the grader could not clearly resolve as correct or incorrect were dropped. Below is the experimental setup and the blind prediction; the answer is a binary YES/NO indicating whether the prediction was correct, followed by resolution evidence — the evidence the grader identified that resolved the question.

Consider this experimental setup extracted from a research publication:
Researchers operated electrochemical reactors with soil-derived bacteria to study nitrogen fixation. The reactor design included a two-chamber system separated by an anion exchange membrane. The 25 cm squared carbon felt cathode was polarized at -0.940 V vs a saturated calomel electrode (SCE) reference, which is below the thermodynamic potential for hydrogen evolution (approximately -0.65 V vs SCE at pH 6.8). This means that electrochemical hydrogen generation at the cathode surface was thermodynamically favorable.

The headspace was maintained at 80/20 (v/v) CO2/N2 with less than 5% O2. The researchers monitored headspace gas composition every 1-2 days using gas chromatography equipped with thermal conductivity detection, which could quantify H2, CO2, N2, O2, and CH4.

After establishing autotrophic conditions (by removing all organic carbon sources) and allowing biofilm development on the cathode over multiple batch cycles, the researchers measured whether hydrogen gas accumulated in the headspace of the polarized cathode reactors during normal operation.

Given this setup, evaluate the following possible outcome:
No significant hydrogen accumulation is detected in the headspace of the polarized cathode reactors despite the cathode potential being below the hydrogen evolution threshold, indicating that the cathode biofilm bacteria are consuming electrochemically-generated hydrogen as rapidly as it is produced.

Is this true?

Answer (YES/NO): NO